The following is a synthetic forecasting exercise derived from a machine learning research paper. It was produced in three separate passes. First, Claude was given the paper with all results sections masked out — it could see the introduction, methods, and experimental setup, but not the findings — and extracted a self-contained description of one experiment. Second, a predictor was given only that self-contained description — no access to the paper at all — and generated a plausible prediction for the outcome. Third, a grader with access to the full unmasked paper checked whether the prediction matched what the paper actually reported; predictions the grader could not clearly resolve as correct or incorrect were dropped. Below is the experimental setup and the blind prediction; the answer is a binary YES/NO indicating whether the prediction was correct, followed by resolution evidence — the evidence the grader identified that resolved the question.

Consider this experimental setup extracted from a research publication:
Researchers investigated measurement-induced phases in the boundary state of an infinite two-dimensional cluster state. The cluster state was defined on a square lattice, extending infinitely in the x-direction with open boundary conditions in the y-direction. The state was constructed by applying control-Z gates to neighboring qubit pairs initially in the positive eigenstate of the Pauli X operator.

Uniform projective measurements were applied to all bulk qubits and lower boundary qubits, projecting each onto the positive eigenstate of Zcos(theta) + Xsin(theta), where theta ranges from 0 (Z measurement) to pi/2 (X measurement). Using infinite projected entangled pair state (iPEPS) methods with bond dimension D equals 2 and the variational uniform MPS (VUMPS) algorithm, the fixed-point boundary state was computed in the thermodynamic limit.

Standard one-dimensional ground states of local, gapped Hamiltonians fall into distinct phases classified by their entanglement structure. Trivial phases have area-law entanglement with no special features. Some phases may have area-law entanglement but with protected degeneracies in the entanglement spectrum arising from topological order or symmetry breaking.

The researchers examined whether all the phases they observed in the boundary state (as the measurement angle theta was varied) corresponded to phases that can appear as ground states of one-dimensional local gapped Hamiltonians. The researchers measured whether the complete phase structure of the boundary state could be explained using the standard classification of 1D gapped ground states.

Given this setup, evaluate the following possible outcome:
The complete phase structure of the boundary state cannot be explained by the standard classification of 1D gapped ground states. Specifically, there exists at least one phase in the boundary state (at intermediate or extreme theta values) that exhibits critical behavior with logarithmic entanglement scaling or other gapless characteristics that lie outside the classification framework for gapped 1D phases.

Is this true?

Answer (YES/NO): NO